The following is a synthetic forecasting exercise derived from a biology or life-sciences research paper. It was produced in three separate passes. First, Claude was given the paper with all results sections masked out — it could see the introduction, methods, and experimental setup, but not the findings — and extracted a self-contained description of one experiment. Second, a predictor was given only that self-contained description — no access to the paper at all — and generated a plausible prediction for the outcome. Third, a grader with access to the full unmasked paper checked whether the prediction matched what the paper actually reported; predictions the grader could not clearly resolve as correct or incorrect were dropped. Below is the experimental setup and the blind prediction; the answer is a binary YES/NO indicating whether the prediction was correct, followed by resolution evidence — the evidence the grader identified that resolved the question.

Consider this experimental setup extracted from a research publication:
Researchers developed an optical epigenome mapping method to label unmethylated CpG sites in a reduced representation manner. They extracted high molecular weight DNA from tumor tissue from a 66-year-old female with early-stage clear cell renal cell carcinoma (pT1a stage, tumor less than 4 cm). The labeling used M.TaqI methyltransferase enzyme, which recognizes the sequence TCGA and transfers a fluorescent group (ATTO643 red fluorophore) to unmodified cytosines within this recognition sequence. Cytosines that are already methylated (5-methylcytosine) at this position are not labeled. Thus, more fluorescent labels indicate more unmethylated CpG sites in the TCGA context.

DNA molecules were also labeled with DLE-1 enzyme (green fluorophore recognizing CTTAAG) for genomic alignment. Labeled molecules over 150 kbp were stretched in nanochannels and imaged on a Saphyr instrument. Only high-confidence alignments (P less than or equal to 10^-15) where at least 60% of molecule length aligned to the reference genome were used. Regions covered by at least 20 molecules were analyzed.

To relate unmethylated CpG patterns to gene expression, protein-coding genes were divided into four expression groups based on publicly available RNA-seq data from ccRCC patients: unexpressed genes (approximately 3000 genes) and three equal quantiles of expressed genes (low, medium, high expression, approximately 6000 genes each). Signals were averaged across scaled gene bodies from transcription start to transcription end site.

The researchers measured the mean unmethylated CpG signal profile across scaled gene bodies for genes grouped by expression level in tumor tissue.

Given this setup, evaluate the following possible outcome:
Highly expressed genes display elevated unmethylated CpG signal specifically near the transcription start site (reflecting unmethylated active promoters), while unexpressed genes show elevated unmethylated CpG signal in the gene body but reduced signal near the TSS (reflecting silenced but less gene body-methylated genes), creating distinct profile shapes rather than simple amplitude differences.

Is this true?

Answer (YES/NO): NO